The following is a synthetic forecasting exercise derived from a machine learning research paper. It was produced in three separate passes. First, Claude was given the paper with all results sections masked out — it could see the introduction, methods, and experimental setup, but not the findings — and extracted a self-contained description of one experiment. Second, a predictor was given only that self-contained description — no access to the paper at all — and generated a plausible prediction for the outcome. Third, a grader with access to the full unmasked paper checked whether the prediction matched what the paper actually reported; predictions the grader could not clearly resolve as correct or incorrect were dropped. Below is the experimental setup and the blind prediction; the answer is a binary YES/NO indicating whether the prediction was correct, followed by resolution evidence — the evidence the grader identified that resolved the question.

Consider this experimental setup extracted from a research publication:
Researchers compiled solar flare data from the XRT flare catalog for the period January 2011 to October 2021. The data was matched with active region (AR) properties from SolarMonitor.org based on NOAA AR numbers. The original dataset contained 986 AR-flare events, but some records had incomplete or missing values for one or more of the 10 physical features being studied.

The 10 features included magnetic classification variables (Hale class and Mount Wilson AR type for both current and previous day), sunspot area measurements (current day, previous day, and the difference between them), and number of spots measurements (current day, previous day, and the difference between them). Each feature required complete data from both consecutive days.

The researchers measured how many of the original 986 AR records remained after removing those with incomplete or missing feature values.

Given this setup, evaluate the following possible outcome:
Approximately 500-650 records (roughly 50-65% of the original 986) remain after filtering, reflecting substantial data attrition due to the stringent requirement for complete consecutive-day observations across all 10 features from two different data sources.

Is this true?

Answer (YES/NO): NO